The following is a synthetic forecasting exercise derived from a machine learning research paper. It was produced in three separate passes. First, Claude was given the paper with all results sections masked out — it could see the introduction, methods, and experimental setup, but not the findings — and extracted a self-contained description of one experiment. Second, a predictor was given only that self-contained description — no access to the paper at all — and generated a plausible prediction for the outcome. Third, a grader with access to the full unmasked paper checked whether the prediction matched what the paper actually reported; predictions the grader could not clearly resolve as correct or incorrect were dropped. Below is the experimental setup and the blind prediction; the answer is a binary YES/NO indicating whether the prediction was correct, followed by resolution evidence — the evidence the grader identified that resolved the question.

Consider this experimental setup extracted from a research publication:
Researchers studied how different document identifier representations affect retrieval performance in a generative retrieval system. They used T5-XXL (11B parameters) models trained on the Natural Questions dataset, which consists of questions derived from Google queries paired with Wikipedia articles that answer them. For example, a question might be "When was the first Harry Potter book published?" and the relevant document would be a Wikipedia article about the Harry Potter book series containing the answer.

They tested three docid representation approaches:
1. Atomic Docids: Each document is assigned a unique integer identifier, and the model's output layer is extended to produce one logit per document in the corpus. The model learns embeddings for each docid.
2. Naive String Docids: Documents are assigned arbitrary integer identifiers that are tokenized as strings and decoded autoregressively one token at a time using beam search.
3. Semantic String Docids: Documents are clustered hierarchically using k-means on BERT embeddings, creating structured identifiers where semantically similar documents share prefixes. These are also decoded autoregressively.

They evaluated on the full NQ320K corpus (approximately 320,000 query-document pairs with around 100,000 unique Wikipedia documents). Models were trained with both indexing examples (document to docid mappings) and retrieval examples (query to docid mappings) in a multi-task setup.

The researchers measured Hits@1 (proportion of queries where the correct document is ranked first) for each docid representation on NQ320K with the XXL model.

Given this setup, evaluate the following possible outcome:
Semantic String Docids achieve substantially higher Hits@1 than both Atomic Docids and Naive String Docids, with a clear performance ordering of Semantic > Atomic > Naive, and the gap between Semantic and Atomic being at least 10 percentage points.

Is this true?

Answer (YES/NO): YES